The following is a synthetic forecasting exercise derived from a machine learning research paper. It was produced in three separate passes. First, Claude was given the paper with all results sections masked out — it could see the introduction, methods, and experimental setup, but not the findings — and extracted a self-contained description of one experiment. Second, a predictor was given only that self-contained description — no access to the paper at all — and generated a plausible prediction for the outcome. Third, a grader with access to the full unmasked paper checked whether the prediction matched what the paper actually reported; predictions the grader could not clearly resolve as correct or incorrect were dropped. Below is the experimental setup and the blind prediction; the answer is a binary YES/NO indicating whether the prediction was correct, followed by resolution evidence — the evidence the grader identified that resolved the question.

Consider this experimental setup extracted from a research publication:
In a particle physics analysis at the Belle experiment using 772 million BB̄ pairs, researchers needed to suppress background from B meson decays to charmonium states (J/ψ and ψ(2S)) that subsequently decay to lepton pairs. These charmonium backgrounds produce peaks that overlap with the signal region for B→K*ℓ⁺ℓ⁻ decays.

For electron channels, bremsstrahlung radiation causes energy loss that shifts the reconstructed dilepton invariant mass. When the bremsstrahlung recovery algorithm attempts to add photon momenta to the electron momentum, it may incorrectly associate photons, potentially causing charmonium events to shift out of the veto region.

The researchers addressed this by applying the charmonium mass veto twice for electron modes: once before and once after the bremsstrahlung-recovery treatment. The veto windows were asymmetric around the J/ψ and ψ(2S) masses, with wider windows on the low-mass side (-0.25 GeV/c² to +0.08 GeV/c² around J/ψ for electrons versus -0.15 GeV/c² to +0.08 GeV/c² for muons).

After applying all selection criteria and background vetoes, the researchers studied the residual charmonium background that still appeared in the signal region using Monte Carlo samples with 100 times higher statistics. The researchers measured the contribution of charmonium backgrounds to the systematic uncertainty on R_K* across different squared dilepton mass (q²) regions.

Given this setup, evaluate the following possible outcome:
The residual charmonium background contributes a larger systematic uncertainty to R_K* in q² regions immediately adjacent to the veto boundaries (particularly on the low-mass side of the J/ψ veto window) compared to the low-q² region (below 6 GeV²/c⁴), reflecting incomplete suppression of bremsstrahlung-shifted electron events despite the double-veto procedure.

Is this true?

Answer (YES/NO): NO